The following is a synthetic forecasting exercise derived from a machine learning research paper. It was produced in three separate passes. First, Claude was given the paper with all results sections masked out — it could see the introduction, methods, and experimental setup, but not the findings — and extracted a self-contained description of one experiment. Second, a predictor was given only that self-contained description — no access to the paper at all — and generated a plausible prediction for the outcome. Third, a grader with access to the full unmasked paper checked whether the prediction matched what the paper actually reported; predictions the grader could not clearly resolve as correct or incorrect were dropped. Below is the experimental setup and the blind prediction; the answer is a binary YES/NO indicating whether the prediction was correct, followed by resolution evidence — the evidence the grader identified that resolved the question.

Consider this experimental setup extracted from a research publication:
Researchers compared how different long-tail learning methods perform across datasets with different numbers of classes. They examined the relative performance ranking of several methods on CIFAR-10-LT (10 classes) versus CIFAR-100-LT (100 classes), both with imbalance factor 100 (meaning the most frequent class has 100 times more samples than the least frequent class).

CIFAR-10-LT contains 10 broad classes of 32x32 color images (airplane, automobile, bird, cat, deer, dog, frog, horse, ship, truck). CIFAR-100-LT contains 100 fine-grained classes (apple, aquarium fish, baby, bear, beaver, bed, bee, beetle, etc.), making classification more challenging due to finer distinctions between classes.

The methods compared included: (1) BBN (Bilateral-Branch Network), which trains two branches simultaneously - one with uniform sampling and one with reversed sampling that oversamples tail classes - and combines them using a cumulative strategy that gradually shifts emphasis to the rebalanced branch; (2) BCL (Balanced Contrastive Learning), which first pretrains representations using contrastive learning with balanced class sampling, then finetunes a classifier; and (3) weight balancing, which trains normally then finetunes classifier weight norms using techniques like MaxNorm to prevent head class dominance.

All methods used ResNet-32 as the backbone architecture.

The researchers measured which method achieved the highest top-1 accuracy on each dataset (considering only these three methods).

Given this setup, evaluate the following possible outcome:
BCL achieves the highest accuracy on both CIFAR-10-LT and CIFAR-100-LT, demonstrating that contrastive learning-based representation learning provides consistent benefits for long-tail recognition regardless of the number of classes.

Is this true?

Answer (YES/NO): NO